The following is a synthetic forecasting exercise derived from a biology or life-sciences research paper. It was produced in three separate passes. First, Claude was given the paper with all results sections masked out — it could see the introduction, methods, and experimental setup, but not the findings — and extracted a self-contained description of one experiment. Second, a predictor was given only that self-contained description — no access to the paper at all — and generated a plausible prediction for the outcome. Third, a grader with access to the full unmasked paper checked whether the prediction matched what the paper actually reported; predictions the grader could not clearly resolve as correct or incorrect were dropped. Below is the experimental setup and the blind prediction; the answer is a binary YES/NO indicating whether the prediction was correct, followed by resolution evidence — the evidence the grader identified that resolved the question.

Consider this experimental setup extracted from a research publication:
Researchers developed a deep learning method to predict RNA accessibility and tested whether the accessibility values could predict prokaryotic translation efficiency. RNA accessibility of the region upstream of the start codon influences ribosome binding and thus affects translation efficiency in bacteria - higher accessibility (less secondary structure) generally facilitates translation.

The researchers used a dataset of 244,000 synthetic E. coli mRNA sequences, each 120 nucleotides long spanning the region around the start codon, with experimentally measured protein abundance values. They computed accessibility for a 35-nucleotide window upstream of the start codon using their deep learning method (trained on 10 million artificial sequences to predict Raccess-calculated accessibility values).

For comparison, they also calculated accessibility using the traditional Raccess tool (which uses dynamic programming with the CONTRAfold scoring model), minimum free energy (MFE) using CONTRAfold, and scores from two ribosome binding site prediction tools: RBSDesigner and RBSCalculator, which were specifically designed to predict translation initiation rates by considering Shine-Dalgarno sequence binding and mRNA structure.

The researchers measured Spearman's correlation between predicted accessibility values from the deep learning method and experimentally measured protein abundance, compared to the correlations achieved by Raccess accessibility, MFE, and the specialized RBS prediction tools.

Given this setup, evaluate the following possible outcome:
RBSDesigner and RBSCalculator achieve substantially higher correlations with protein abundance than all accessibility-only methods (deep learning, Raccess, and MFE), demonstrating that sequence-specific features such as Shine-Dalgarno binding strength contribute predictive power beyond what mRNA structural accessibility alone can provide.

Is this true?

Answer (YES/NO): NO